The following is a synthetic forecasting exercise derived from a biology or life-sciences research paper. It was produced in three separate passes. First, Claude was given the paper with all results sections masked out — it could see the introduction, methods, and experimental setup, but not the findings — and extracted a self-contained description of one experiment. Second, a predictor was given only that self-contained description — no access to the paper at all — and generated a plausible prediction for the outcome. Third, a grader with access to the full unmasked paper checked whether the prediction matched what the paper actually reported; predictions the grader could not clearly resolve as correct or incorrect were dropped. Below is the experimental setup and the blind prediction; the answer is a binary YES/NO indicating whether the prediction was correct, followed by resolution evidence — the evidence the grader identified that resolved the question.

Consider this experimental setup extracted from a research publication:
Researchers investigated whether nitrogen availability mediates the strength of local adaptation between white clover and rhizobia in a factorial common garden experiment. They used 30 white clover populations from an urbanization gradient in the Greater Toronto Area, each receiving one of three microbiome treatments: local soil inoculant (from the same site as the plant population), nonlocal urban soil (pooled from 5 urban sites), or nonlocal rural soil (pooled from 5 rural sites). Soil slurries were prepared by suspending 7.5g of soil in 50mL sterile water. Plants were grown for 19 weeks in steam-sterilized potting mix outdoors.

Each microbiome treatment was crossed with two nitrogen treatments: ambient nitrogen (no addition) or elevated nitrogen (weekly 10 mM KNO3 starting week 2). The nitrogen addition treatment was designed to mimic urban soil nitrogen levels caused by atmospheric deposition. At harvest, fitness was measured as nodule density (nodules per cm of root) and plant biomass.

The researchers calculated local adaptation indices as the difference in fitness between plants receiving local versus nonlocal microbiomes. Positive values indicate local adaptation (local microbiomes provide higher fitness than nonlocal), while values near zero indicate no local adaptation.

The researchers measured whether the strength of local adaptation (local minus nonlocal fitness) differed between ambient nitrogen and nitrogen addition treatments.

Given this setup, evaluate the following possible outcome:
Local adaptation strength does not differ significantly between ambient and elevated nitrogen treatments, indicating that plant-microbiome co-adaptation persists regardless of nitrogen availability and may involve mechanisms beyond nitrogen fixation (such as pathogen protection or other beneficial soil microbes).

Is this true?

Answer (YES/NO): NO